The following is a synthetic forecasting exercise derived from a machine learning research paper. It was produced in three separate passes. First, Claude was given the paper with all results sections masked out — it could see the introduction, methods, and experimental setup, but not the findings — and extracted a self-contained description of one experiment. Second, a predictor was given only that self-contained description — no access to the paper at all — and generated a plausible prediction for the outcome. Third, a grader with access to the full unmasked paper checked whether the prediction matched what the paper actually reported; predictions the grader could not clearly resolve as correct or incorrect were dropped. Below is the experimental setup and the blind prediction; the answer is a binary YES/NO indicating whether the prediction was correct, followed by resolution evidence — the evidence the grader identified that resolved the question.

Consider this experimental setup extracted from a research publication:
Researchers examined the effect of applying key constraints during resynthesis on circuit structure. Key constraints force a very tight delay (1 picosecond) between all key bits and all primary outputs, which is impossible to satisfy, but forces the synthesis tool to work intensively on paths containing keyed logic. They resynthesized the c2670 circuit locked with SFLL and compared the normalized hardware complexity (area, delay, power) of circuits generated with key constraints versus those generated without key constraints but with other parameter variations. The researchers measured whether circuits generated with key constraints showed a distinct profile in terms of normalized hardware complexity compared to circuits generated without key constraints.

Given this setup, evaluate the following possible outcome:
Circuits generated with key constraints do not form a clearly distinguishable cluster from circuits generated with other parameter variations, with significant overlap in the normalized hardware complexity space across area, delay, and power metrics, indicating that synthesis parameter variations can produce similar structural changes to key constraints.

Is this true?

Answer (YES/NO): NO